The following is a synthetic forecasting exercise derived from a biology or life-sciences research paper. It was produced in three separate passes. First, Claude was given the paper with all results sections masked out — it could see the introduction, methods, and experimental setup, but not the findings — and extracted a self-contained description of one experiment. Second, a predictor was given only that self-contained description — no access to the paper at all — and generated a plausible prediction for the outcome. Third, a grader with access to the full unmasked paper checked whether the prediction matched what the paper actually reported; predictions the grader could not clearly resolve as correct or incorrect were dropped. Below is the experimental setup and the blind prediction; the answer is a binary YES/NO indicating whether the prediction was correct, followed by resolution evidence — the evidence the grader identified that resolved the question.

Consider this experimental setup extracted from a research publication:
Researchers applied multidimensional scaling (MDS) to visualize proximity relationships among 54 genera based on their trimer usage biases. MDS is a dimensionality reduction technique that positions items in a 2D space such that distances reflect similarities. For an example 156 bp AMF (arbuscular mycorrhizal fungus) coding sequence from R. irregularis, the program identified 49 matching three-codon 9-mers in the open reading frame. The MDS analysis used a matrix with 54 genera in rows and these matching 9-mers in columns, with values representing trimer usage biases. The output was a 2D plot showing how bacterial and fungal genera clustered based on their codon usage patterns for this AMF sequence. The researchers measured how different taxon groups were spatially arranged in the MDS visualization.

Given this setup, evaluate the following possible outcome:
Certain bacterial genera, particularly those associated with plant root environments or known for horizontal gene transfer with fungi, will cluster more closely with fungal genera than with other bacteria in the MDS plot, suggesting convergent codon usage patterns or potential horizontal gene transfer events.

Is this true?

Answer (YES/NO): YES